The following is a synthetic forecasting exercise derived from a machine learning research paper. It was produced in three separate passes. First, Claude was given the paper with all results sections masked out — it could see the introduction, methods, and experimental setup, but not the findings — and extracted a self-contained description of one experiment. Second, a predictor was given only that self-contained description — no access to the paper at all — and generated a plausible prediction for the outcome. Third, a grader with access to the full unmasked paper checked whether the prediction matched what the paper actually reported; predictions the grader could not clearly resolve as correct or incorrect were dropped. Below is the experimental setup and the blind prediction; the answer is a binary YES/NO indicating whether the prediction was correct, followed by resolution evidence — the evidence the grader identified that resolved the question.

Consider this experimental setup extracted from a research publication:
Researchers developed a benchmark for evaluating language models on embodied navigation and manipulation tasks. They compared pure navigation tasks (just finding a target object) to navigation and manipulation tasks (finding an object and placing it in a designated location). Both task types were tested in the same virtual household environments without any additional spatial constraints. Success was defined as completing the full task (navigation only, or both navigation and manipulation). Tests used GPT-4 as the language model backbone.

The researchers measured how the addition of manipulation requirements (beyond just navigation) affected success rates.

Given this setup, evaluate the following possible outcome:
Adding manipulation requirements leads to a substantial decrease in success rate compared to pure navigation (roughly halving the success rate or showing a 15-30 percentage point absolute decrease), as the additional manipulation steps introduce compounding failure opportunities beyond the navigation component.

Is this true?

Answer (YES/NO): NO